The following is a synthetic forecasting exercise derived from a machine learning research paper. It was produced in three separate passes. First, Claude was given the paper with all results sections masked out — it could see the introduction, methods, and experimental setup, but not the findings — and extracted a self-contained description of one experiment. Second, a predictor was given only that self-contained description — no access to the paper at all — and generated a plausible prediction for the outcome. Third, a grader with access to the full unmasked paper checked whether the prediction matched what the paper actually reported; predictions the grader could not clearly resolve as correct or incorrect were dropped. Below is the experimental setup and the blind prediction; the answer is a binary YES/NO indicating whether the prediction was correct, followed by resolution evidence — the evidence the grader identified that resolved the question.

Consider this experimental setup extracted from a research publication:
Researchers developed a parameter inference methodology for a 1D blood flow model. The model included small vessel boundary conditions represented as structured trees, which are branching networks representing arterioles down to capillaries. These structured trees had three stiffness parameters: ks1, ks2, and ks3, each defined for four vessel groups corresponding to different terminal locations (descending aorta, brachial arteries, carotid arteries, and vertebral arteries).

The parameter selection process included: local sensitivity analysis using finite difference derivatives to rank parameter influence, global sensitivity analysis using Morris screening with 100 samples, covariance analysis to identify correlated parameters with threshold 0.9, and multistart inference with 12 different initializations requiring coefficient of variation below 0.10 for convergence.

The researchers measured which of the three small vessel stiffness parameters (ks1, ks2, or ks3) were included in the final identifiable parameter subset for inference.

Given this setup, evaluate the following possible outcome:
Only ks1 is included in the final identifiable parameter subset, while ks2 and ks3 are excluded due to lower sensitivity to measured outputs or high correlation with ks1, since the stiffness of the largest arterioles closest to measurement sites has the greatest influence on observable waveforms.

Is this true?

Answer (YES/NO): NO